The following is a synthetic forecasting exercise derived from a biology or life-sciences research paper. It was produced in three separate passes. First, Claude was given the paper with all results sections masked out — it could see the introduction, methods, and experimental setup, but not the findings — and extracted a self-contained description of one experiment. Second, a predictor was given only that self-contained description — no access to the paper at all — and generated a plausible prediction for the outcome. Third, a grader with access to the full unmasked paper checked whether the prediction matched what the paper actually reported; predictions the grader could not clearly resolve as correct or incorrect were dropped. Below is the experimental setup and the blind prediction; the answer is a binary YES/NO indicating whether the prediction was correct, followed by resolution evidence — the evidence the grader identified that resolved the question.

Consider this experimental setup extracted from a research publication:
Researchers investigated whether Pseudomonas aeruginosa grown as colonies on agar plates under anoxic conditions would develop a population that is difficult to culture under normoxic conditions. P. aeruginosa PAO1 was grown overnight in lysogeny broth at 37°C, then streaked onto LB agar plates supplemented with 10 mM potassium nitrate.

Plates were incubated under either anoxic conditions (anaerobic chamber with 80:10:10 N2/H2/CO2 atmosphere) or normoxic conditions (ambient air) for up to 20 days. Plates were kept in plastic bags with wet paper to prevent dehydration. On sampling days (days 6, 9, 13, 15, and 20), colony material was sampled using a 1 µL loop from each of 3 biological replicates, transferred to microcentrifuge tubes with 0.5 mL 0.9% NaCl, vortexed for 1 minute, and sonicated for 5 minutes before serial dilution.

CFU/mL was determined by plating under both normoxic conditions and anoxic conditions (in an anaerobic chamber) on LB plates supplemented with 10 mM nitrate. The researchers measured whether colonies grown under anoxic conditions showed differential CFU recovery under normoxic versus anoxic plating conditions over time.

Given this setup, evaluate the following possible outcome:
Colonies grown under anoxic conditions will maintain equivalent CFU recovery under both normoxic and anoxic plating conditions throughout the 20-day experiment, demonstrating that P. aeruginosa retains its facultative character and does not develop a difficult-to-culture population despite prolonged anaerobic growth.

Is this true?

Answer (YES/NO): NO